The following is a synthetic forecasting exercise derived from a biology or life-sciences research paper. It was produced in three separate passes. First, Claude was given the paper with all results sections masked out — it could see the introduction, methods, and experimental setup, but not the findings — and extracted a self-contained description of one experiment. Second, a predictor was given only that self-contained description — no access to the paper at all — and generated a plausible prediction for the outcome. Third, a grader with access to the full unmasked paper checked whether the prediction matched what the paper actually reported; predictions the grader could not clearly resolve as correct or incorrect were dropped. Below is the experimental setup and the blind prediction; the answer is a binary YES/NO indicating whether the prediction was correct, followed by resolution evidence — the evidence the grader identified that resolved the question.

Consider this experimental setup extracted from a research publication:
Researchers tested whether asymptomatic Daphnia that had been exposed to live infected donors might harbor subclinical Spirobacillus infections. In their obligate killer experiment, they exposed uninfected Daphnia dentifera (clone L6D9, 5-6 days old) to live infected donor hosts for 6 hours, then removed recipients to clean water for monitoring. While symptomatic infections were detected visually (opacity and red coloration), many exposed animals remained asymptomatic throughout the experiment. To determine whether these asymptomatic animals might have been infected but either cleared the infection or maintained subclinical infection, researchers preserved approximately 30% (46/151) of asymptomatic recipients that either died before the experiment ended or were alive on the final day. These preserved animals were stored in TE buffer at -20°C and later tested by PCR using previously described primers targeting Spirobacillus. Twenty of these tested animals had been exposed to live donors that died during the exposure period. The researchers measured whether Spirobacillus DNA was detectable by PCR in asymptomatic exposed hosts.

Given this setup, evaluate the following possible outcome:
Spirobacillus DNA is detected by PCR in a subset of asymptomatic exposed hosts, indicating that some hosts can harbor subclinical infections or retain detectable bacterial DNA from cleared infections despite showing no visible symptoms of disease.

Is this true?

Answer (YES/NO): NO